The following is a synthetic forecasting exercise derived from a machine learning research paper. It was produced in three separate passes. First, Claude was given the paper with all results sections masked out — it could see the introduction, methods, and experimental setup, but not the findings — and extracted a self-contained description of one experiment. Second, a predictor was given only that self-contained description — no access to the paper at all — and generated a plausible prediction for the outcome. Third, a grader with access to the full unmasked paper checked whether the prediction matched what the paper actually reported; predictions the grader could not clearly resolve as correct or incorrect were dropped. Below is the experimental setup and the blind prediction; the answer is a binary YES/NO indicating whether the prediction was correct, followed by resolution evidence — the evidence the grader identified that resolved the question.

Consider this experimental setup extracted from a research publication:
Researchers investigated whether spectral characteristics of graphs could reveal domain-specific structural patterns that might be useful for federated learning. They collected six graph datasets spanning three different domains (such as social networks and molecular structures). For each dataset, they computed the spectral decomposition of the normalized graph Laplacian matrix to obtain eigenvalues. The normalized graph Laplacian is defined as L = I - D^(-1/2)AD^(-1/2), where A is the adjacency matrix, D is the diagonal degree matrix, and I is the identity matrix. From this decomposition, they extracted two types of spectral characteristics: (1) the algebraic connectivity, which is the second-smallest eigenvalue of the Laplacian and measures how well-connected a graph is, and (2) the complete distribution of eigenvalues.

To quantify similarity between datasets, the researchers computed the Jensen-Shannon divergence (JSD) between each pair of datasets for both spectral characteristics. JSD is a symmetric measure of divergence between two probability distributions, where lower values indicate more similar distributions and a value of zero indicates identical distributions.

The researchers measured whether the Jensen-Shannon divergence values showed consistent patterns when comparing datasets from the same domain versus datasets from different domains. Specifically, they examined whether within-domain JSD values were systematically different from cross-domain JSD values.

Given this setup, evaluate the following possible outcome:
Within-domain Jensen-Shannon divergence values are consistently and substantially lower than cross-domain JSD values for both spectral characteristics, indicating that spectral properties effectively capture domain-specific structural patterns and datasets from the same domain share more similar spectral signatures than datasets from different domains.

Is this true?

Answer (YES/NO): YES